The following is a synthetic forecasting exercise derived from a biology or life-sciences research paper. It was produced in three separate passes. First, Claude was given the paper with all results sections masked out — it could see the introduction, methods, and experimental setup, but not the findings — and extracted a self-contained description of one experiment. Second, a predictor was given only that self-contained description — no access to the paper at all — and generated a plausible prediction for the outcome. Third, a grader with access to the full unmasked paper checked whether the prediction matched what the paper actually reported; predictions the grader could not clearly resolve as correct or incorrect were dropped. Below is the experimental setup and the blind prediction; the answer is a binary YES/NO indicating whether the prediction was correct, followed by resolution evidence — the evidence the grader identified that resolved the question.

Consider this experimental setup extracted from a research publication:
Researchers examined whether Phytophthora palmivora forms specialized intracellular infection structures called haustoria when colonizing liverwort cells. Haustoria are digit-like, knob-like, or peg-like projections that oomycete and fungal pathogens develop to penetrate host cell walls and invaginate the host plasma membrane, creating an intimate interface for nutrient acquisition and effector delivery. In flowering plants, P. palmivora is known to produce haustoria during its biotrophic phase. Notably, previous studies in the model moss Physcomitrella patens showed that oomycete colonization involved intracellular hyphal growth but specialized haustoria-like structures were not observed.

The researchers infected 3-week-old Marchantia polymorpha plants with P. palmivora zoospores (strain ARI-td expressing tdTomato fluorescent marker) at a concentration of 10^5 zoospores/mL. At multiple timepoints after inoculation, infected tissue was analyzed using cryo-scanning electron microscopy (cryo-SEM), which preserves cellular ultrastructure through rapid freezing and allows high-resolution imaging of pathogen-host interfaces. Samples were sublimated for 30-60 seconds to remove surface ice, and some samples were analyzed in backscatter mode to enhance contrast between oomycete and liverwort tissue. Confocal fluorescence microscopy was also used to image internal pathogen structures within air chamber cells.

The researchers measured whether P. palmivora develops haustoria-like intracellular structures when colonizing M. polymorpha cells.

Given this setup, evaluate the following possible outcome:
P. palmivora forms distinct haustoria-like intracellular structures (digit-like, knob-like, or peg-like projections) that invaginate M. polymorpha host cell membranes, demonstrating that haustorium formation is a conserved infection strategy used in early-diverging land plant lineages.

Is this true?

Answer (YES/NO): NO